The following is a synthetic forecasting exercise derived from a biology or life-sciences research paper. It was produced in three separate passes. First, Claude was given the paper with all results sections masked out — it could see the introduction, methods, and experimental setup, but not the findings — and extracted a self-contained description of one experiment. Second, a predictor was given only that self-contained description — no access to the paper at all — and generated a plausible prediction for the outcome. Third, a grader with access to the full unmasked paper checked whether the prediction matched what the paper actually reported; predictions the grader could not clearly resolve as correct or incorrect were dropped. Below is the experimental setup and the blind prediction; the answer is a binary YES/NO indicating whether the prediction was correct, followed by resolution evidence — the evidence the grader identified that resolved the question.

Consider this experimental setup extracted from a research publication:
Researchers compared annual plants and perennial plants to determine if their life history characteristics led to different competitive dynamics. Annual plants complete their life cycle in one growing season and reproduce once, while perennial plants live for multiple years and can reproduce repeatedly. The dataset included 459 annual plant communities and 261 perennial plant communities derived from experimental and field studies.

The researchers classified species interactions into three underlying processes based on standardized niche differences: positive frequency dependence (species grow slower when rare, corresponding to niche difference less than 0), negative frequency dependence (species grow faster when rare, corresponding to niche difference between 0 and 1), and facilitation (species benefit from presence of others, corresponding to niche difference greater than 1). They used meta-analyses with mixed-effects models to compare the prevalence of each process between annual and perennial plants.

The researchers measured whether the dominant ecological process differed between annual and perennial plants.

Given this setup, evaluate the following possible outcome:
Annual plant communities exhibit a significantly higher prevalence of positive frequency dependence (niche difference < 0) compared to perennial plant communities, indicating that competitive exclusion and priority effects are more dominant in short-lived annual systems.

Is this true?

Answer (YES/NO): NO